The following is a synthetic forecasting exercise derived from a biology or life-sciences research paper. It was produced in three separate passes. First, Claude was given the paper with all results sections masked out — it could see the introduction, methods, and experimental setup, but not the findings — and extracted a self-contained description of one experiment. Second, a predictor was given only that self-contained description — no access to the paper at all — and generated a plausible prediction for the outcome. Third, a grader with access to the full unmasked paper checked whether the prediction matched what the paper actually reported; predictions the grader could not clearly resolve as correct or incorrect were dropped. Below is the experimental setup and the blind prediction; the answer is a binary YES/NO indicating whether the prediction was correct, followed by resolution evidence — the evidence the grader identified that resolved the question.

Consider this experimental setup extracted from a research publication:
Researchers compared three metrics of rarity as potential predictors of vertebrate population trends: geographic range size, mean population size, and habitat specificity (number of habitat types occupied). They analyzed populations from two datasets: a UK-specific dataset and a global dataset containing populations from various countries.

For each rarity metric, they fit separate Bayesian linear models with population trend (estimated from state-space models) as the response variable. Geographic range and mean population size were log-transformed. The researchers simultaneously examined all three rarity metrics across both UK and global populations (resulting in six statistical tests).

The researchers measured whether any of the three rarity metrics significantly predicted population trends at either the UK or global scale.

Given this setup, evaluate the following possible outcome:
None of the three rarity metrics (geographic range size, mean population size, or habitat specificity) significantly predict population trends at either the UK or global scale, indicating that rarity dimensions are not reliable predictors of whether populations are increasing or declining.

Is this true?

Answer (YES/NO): YES